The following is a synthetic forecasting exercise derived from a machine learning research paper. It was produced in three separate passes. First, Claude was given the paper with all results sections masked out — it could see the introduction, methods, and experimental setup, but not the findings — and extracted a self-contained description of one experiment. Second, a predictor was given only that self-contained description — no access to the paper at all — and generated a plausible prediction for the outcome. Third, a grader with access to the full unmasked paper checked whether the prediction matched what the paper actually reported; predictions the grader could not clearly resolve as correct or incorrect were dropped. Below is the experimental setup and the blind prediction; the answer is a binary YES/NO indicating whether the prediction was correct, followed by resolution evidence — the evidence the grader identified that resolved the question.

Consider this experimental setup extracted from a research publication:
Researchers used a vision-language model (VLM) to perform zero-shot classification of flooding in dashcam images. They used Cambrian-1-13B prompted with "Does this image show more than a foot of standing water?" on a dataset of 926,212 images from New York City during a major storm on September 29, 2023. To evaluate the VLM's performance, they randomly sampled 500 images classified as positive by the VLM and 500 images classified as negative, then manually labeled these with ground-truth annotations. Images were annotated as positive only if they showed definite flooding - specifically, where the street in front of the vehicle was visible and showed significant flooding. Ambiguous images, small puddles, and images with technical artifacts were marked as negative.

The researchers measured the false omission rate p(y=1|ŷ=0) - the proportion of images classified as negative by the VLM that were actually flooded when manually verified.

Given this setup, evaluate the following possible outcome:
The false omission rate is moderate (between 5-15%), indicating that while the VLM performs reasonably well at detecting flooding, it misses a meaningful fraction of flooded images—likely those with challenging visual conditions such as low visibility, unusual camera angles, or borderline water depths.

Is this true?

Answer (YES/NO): NO